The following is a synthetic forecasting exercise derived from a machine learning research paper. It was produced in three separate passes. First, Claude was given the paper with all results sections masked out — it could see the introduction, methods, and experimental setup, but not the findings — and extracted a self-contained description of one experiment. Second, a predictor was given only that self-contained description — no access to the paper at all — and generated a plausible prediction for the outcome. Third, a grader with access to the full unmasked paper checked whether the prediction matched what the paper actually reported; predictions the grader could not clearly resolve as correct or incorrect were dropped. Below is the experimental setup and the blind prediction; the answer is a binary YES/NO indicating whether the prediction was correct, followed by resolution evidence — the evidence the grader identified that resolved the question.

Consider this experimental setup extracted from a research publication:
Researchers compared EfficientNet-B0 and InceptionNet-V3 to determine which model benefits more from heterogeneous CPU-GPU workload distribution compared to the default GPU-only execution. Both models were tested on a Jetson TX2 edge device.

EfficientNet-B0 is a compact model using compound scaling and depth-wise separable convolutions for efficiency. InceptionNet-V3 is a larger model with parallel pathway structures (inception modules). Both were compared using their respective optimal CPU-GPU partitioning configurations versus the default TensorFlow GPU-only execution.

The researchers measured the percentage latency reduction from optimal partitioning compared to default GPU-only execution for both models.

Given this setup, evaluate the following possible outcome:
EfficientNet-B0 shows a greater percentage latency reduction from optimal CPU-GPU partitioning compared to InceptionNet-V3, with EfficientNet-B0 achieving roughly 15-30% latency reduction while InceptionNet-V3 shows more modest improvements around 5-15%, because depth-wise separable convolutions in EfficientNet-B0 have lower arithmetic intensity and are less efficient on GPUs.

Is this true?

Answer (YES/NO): NO